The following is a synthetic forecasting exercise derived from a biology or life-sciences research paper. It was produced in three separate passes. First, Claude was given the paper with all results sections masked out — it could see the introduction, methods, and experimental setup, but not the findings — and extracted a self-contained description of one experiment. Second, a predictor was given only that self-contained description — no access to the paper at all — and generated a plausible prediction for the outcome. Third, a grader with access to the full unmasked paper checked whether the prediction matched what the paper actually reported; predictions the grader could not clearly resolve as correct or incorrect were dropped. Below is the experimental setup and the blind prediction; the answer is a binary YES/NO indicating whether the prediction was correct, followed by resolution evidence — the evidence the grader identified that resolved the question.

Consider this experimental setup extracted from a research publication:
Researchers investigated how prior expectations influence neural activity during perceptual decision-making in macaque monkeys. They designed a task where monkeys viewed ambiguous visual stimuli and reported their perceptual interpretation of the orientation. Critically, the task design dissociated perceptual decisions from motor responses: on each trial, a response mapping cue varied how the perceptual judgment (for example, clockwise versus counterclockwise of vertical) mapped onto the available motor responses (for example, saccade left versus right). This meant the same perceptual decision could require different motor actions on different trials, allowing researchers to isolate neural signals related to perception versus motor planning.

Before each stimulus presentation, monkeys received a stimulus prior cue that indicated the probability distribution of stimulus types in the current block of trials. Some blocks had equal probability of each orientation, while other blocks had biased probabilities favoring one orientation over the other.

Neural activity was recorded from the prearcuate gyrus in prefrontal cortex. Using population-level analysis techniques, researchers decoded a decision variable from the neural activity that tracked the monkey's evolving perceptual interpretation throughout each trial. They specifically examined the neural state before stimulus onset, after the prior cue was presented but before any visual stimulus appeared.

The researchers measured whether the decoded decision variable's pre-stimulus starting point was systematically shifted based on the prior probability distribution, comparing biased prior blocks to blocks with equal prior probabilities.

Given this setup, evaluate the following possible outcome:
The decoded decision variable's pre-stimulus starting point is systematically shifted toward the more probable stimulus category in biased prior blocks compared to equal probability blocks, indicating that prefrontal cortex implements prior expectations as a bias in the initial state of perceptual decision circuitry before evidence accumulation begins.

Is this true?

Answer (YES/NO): YES